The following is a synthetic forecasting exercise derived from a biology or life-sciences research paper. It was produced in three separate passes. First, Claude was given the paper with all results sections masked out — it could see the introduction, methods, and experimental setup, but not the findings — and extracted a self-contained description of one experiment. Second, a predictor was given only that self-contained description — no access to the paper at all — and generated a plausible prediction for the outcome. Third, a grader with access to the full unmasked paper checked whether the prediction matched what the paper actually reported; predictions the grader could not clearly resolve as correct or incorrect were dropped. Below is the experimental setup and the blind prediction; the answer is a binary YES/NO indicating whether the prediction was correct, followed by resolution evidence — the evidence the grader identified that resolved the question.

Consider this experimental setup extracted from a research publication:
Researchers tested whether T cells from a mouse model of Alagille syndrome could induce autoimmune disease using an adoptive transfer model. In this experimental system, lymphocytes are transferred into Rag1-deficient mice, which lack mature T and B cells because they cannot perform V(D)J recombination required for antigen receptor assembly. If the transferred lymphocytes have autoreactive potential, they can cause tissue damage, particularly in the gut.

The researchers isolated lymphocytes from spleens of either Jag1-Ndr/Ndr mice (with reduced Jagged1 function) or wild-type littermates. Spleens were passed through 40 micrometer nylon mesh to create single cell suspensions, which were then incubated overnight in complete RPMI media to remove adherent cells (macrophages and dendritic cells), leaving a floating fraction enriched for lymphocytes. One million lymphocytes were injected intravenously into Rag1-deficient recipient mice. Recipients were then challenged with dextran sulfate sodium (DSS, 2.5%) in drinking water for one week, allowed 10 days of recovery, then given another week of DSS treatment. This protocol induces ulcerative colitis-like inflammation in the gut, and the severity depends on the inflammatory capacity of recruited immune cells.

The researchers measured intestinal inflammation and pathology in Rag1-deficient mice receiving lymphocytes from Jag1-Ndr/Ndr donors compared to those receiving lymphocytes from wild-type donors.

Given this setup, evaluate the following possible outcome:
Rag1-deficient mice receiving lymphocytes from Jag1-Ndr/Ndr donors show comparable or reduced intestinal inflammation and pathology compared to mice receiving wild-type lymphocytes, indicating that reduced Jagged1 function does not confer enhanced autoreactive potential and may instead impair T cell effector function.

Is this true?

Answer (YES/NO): YES